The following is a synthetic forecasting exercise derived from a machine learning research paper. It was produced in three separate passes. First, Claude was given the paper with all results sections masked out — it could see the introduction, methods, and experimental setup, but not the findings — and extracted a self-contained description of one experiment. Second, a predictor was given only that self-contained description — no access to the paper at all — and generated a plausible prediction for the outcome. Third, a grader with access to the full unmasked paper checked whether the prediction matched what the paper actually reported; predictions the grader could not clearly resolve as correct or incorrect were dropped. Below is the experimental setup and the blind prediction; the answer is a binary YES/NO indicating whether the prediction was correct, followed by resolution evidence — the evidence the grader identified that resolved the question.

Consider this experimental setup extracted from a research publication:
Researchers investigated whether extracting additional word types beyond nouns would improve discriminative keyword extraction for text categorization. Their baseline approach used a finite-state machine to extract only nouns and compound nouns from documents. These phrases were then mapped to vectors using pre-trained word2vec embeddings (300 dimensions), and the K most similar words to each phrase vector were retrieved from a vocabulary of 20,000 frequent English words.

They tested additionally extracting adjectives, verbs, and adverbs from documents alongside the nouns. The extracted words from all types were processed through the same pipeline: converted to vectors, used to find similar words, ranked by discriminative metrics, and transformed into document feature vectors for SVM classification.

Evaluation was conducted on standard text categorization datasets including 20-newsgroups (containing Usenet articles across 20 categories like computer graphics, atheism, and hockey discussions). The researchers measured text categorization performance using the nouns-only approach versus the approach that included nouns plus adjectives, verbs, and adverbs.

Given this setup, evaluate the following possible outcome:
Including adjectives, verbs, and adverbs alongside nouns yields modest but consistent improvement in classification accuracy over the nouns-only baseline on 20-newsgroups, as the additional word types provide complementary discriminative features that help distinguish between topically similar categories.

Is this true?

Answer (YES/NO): NO